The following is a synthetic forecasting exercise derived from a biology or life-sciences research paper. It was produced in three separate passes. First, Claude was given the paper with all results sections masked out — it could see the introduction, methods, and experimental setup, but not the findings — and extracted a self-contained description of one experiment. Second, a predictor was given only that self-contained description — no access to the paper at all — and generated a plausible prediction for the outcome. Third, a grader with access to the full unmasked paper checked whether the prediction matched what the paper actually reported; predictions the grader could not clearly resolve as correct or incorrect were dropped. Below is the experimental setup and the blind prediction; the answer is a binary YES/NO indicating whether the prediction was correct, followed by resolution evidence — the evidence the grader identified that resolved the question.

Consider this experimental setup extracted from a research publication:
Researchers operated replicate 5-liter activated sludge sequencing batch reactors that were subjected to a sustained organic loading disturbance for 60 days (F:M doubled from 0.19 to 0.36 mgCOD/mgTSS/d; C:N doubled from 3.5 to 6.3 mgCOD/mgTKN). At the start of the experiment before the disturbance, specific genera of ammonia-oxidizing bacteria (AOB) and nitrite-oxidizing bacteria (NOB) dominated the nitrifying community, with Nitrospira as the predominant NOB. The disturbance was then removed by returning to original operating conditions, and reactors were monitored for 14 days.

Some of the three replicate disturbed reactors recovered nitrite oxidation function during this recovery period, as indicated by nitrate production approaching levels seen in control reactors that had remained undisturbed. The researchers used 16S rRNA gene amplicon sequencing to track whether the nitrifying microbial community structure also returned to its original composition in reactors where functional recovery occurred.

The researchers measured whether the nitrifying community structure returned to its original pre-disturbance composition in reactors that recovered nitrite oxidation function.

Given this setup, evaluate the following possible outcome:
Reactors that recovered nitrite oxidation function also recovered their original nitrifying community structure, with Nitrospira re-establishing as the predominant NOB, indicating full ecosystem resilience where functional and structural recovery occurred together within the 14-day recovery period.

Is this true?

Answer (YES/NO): NO